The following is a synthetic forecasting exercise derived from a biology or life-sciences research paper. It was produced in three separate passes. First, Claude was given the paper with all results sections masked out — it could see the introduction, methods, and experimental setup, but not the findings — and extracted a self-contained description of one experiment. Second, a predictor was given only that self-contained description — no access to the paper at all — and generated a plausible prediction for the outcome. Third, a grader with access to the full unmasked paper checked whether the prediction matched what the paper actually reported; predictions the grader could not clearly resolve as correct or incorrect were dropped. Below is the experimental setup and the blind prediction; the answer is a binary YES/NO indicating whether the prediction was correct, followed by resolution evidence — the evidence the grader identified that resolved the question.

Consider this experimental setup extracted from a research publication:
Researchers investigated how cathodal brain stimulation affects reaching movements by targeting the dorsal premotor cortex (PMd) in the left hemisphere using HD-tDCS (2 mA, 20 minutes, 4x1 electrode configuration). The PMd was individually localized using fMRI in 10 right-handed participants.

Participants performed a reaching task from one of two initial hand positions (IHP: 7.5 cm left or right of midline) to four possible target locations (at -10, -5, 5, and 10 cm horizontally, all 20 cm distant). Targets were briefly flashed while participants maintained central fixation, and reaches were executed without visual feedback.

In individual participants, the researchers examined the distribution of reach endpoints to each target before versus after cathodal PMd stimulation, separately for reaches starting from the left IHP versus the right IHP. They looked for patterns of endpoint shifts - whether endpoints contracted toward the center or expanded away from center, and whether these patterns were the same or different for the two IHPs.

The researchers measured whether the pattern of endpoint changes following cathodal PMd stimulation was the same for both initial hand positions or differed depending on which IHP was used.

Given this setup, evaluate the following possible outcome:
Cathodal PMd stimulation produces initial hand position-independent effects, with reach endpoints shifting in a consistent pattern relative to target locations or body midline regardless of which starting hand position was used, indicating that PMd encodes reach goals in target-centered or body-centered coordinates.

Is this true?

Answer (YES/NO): NO